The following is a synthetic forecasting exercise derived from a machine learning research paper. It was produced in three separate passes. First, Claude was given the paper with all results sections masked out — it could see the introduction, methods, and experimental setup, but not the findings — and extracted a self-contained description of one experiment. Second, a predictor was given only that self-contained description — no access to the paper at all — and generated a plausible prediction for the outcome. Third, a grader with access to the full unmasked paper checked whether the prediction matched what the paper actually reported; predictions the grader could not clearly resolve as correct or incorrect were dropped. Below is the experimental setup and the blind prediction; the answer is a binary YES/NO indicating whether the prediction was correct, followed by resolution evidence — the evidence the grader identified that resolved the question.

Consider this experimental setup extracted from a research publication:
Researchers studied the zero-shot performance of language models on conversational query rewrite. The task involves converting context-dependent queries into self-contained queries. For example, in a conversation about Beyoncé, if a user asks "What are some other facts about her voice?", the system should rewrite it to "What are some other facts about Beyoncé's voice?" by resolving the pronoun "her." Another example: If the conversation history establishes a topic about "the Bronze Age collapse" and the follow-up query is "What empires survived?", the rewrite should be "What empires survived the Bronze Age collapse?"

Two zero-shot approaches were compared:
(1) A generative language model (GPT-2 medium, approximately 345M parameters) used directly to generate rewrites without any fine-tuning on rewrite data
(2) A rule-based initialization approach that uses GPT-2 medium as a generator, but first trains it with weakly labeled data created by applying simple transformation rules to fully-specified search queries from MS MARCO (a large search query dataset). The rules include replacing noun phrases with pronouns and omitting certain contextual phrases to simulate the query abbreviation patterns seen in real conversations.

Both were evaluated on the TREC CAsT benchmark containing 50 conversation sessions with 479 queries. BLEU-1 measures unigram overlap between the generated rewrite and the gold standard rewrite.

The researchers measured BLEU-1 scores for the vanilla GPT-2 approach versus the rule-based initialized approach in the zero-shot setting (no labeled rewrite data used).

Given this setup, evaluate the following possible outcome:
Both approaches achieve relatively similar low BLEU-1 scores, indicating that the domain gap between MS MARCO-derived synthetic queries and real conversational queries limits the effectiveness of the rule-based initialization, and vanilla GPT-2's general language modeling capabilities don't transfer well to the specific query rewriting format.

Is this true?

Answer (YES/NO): NO